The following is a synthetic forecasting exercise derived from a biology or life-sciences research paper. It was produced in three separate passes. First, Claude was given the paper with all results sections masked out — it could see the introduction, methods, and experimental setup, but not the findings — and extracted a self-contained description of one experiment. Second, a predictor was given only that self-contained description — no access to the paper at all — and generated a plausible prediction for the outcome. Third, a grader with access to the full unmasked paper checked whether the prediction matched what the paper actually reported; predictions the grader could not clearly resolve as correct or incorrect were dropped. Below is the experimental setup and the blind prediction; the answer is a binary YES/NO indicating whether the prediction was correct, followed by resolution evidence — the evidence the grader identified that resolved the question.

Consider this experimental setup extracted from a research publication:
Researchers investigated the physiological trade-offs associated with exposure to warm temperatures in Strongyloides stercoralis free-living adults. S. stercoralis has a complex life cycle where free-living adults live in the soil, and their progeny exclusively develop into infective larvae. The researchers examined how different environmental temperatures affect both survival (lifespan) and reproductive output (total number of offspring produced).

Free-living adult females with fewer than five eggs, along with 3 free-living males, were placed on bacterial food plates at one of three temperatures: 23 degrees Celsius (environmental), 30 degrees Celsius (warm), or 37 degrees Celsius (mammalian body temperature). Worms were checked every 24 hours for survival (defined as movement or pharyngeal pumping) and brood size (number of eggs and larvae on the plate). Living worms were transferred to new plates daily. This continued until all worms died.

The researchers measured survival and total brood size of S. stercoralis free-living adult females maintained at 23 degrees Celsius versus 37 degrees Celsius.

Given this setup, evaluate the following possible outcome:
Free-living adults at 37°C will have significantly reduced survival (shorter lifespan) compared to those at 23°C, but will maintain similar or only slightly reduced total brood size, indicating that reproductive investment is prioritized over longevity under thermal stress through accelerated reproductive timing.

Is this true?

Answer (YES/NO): YES